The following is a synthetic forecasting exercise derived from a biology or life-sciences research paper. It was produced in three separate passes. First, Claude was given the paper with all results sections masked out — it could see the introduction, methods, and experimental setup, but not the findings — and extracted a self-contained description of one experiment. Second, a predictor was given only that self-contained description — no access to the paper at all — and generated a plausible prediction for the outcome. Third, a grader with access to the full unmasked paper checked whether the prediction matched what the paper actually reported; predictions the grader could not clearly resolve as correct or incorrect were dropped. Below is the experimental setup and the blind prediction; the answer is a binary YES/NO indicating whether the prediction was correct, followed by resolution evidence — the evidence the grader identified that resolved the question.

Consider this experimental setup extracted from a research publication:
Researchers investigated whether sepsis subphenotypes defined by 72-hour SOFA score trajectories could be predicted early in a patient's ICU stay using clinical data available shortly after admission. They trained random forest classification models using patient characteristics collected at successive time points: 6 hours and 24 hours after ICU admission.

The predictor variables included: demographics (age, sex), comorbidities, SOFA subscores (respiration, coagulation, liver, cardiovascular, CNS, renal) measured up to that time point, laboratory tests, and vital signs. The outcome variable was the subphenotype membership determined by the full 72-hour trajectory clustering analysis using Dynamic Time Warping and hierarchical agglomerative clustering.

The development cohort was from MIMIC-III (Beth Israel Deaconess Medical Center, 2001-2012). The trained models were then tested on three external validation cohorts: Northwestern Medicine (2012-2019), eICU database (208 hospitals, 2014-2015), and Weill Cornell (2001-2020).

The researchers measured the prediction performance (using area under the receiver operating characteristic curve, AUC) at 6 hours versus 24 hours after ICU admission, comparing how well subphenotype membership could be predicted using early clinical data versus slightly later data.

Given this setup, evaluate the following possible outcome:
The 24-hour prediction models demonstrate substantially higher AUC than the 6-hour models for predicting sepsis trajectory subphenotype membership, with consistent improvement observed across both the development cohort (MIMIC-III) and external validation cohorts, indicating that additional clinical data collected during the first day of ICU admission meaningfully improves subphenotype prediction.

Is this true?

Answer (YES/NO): YES